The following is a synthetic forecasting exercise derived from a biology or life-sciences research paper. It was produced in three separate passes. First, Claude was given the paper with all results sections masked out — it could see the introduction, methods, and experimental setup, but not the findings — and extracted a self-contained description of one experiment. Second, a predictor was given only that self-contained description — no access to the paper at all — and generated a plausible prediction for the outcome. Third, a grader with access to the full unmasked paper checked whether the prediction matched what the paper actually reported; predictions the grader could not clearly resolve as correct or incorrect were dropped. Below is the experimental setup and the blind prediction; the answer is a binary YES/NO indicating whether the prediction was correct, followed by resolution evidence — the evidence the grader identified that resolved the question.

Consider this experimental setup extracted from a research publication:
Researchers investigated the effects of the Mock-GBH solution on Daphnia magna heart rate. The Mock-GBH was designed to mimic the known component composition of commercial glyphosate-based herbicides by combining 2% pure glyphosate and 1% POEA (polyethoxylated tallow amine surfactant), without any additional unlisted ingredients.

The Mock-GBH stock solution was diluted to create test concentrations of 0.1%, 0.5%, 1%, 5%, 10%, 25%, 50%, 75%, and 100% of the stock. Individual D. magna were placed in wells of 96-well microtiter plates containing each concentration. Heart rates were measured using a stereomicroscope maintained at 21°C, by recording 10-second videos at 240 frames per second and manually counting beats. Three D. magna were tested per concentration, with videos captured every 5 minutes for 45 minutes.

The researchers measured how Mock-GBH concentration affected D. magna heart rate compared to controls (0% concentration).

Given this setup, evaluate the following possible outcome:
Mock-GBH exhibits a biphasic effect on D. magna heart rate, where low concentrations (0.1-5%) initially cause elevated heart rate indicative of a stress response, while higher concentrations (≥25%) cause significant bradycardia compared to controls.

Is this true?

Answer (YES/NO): NO